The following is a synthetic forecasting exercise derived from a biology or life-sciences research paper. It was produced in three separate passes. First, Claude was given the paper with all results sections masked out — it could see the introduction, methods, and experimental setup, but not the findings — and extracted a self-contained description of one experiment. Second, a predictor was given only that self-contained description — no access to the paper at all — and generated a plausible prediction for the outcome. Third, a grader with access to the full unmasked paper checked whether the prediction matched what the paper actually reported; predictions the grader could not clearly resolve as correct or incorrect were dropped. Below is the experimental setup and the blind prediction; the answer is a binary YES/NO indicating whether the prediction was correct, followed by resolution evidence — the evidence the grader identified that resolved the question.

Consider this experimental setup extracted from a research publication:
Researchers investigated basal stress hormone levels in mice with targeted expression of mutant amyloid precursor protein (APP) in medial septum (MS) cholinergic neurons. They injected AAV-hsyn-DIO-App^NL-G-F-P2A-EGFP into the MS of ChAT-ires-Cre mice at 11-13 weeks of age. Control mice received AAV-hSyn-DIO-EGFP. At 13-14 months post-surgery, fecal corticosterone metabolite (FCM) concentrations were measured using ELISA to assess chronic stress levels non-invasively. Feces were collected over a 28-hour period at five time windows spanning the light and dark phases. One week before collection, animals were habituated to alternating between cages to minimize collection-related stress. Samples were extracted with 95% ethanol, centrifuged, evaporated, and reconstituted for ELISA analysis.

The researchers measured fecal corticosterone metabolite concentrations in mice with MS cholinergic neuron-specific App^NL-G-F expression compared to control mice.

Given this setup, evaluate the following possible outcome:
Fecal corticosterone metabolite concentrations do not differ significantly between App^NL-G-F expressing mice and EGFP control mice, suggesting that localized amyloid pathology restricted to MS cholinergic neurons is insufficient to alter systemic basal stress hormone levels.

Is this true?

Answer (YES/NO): YES